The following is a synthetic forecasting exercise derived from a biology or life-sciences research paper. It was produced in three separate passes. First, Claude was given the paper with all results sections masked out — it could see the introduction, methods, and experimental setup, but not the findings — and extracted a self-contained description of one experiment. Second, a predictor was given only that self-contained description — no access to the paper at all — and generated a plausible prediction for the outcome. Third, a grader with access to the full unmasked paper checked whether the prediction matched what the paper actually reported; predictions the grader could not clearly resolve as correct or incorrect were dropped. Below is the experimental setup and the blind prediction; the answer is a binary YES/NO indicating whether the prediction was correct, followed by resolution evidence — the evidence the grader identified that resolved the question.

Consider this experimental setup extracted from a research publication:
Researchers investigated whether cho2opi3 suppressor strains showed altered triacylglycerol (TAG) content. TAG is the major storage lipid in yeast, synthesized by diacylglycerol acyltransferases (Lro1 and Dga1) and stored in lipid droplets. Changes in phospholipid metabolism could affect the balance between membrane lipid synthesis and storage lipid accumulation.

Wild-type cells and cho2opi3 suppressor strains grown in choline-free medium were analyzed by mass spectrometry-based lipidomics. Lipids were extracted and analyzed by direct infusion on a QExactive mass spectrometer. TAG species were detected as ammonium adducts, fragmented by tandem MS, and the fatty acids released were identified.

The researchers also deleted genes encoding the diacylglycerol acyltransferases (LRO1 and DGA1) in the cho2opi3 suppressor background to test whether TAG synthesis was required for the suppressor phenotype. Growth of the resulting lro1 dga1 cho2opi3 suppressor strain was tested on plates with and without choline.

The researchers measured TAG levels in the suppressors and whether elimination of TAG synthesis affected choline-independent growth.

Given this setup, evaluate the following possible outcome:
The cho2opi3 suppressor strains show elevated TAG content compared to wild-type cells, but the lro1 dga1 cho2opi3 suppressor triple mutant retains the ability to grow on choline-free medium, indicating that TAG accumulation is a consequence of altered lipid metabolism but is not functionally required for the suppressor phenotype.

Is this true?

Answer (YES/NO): NO